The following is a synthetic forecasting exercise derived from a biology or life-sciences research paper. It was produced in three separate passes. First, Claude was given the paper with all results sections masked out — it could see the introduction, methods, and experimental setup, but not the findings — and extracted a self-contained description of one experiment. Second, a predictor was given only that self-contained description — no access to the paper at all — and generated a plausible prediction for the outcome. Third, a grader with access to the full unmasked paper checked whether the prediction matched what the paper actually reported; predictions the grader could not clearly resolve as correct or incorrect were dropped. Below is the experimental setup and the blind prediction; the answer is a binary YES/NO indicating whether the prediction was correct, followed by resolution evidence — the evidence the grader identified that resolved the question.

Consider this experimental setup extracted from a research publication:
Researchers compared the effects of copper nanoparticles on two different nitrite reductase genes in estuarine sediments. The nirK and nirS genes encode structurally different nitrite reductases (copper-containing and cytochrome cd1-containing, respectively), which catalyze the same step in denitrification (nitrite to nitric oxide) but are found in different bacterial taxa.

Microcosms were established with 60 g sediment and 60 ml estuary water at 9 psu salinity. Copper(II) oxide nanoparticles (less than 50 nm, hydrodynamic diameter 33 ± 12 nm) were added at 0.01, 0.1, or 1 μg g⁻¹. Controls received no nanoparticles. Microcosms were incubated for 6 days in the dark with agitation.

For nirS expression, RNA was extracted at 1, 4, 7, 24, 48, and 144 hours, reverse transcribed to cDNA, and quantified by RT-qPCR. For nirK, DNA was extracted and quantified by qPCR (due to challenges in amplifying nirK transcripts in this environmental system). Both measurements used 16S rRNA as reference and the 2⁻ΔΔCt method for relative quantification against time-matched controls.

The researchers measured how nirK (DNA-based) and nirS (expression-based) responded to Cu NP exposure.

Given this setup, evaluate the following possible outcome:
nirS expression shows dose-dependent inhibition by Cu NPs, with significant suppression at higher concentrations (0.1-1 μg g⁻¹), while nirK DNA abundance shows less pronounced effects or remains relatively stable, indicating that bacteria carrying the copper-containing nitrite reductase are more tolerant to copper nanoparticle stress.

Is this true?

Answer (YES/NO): NO